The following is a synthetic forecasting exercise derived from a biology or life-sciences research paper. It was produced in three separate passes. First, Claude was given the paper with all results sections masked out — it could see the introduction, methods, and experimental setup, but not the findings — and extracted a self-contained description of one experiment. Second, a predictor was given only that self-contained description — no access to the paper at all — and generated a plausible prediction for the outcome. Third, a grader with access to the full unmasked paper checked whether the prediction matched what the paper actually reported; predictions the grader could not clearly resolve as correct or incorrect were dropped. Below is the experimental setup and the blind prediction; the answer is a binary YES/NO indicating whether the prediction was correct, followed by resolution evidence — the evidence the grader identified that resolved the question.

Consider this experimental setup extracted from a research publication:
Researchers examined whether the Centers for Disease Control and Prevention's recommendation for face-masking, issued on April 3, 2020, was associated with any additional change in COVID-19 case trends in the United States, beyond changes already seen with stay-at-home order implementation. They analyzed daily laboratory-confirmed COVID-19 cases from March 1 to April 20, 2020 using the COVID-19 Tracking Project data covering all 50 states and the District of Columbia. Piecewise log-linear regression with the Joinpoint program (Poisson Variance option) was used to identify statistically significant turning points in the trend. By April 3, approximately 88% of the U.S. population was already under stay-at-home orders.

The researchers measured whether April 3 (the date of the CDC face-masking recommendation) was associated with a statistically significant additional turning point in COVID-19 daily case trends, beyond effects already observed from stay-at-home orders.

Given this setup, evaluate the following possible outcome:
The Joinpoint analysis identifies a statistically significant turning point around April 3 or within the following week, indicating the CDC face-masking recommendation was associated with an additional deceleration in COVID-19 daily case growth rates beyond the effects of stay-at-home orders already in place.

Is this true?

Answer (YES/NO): YES